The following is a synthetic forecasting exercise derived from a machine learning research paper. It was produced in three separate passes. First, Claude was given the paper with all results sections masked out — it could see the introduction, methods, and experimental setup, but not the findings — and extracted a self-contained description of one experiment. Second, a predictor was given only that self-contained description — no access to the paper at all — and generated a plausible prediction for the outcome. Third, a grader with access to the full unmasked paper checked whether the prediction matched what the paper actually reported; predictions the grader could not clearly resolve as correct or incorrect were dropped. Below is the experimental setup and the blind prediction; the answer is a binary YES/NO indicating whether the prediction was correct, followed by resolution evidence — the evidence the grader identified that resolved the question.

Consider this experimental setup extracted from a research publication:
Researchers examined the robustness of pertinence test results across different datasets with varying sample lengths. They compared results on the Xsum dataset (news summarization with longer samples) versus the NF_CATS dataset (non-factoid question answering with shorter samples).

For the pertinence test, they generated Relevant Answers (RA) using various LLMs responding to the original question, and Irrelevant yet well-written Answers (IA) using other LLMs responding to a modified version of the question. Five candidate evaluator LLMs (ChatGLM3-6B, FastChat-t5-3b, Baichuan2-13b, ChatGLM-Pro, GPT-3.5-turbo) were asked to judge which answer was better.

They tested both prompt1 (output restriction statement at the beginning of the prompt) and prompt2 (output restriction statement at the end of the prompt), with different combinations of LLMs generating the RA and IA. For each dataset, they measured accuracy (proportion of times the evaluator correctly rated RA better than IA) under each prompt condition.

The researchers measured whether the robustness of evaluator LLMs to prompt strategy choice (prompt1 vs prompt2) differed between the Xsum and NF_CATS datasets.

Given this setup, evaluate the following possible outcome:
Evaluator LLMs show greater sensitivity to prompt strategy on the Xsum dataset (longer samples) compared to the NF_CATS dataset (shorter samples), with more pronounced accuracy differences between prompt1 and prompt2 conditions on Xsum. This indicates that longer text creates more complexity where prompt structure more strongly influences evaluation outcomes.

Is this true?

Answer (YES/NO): YES